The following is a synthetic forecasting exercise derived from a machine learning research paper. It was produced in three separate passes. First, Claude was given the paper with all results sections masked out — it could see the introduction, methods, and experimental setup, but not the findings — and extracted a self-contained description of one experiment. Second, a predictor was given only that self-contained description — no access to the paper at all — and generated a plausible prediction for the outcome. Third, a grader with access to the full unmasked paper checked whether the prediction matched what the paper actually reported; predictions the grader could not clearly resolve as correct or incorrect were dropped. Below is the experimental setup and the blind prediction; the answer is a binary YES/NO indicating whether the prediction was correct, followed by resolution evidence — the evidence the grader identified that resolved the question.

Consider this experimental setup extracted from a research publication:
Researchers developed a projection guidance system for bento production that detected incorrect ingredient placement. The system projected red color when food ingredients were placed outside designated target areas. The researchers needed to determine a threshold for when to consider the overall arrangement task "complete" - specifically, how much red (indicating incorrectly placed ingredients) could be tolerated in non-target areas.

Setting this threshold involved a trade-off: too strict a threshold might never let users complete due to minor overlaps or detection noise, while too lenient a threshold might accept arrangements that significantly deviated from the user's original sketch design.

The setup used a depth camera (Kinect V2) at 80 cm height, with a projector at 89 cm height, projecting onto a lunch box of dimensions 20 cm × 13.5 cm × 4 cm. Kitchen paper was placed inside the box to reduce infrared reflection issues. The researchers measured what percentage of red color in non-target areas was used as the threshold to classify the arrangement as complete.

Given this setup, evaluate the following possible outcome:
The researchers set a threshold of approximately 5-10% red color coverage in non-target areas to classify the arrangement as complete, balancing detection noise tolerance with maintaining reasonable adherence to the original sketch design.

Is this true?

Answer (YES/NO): NO